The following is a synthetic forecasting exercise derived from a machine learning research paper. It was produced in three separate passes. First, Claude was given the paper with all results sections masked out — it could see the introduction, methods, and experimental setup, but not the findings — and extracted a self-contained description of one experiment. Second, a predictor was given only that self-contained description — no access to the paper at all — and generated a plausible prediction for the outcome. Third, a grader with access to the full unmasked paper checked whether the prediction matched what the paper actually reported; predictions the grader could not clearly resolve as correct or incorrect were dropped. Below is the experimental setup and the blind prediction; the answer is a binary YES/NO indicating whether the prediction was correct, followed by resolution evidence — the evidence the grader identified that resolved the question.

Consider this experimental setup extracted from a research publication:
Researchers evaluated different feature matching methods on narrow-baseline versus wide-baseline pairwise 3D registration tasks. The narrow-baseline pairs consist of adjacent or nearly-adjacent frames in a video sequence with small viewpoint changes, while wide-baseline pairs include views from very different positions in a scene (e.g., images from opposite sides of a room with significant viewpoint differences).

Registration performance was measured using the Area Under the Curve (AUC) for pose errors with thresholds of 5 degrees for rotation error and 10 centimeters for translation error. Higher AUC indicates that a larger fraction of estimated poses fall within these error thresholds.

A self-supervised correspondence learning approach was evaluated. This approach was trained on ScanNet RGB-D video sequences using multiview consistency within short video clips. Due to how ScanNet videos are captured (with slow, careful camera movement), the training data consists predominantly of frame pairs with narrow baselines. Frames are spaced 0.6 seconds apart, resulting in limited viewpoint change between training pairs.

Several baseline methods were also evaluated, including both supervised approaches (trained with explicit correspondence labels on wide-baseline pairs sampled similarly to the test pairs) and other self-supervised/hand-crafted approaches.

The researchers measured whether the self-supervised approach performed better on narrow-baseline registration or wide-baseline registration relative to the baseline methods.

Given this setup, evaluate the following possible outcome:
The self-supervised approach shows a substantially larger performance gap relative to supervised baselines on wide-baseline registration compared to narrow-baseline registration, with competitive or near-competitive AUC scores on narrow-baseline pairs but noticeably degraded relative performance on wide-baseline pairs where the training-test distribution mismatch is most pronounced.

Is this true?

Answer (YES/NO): YES